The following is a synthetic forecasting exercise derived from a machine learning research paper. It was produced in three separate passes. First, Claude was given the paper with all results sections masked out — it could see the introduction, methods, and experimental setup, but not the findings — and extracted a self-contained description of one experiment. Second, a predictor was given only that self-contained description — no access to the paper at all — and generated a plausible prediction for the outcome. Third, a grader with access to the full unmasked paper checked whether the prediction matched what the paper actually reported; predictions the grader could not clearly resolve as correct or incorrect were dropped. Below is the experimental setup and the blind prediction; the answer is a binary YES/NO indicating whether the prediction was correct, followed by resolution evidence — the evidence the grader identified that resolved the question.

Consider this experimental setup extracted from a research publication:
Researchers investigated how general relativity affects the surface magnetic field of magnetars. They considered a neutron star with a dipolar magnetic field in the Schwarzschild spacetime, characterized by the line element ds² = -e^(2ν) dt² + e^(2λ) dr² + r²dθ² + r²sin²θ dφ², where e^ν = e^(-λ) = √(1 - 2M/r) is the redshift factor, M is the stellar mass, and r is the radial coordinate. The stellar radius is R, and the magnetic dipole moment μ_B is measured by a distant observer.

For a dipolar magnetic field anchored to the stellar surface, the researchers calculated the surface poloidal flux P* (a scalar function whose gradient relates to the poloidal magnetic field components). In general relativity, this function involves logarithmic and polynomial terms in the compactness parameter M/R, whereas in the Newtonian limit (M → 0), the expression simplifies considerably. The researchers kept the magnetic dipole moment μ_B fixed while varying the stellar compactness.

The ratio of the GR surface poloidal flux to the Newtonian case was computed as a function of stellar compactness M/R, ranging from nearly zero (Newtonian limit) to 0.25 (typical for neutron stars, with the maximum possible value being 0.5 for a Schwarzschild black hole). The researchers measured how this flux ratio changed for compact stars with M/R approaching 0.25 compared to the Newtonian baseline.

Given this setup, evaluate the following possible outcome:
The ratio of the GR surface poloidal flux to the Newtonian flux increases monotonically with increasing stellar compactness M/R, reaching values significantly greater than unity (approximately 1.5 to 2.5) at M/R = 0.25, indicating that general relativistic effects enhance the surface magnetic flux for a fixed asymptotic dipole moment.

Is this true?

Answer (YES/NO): YES